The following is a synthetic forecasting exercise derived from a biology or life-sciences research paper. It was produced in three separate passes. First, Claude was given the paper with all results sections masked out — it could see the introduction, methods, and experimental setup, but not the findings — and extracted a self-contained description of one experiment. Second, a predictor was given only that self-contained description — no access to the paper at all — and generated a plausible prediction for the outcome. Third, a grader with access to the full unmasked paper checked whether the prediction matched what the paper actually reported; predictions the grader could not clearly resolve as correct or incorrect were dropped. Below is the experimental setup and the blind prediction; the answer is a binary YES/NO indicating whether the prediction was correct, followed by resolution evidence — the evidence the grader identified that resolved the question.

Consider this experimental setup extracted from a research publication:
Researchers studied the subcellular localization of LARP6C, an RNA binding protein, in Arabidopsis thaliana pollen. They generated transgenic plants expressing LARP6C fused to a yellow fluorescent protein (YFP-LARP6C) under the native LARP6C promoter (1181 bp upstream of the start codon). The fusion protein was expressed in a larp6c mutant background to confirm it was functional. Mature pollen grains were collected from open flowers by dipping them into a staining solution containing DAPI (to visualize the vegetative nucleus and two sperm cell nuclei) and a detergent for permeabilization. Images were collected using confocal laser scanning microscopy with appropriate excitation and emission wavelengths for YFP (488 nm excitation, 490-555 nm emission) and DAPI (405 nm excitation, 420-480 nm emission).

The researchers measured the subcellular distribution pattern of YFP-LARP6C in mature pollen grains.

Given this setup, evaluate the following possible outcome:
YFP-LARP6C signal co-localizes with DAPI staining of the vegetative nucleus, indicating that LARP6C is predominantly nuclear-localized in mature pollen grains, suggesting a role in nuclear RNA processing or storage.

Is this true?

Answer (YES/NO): NO